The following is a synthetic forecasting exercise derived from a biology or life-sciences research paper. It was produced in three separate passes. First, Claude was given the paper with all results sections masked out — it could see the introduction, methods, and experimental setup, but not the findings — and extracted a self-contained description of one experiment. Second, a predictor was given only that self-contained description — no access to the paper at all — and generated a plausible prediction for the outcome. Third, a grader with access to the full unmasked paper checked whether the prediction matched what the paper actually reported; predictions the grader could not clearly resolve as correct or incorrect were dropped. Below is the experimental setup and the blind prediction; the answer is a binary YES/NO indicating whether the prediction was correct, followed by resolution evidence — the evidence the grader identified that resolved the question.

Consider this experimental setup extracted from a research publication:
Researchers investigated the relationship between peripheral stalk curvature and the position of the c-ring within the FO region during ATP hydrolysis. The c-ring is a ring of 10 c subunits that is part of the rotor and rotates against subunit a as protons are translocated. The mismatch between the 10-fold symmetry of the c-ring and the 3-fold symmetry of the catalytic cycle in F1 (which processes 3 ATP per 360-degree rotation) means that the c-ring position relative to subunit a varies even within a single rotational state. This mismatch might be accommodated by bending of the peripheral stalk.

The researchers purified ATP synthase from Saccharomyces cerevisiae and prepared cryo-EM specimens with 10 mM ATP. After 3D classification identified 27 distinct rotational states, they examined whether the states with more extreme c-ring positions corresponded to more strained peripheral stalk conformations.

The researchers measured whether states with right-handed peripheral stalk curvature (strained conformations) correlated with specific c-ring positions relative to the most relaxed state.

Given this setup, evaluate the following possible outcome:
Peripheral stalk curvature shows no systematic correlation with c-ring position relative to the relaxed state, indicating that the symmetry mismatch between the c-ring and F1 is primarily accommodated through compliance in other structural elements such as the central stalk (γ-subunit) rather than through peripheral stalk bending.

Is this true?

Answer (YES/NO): NO